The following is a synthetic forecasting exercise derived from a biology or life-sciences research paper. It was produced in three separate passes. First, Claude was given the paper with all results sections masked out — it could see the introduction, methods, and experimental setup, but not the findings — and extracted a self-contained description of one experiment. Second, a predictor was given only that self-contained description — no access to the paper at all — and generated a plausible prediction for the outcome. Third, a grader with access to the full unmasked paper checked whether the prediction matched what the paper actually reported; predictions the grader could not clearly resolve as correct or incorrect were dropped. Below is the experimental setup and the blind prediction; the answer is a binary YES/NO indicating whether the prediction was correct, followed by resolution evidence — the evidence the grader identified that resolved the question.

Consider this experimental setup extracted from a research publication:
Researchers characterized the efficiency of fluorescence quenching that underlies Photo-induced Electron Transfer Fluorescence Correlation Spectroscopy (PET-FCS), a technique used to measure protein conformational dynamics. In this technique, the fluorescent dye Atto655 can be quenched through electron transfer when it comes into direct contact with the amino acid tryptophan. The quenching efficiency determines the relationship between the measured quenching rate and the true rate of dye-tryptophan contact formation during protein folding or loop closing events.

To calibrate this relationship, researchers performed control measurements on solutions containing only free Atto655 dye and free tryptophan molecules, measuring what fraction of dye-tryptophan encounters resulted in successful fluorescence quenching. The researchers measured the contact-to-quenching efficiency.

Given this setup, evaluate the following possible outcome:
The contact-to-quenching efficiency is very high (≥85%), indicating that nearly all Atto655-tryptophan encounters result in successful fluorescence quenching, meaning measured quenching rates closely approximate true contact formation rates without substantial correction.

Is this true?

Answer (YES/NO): NO